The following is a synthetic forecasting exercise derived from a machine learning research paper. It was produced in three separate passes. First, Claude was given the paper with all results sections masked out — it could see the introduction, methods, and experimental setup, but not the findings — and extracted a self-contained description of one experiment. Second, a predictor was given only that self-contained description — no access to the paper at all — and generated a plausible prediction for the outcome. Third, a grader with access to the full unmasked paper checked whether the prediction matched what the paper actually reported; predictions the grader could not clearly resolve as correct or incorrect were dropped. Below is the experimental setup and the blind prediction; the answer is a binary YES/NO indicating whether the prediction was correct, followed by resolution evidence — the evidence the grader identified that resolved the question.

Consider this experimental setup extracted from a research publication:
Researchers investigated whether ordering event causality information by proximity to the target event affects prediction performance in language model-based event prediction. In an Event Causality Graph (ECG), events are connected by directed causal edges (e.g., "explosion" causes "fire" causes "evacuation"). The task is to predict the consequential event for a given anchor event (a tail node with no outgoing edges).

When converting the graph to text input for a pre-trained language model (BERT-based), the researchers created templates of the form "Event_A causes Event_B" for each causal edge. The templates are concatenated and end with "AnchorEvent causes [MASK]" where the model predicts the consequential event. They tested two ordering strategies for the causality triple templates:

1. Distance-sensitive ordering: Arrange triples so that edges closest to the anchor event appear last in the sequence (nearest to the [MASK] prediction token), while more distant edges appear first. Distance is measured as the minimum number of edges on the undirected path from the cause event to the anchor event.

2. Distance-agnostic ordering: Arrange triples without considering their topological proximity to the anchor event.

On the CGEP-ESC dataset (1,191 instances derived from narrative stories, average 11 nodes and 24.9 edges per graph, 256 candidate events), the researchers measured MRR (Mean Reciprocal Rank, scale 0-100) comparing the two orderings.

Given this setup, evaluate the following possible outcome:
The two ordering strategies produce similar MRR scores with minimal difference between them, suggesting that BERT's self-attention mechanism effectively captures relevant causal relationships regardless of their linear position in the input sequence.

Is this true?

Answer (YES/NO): NO